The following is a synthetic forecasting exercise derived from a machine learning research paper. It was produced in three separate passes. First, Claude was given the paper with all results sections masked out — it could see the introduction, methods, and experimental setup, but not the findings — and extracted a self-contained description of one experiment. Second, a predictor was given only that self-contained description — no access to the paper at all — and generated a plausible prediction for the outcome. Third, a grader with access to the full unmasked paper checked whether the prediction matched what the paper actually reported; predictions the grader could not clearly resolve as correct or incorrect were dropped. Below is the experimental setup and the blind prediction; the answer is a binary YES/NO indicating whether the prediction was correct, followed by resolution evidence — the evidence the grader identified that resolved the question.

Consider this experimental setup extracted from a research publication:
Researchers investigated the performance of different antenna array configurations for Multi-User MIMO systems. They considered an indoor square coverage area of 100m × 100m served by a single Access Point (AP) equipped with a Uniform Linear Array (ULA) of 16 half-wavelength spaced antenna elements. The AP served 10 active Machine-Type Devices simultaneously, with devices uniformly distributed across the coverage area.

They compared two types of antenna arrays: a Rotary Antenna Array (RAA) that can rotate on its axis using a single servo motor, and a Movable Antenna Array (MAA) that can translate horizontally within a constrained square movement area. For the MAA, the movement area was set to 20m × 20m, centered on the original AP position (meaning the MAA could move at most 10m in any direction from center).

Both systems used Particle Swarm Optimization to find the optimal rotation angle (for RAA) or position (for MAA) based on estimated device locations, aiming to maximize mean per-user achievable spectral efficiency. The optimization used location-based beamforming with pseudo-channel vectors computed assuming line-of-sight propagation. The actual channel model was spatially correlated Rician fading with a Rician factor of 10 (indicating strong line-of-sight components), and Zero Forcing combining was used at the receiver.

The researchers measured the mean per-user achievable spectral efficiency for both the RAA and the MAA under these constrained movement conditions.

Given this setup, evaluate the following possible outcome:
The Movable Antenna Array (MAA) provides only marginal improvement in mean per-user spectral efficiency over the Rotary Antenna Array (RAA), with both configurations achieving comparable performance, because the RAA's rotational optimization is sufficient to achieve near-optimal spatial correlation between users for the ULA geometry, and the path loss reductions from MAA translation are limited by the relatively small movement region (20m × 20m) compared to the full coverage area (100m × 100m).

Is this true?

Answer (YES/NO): NO